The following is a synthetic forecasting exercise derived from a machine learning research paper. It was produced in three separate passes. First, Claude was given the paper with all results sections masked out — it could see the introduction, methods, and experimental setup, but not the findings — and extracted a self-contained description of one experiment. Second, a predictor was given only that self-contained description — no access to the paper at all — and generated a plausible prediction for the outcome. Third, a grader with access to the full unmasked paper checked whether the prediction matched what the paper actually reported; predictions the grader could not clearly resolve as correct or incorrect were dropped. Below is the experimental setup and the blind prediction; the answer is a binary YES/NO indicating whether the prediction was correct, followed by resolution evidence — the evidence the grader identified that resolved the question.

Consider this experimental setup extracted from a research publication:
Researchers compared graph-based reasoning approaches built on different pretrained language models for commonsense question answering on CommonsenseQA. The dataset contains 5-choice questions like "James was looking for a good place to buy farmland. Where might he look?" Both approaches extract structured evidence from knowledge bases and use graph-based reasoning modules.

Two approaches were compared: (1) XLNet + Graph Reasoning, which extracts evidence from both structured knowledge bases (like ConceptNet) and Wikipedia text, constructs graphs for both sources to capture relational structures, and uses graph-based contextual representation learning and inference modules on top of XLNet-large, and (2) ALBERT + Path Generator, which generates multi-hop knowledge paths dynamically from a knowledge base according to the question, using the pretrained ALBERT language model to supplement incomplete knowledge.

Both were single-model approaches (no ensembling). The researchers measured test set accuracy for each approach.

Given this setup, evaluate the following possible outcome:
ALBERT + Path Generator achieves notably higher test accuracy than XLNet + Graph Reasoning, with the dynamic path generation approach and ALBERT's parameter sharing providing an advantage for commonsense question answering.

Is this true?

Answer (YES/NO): NO